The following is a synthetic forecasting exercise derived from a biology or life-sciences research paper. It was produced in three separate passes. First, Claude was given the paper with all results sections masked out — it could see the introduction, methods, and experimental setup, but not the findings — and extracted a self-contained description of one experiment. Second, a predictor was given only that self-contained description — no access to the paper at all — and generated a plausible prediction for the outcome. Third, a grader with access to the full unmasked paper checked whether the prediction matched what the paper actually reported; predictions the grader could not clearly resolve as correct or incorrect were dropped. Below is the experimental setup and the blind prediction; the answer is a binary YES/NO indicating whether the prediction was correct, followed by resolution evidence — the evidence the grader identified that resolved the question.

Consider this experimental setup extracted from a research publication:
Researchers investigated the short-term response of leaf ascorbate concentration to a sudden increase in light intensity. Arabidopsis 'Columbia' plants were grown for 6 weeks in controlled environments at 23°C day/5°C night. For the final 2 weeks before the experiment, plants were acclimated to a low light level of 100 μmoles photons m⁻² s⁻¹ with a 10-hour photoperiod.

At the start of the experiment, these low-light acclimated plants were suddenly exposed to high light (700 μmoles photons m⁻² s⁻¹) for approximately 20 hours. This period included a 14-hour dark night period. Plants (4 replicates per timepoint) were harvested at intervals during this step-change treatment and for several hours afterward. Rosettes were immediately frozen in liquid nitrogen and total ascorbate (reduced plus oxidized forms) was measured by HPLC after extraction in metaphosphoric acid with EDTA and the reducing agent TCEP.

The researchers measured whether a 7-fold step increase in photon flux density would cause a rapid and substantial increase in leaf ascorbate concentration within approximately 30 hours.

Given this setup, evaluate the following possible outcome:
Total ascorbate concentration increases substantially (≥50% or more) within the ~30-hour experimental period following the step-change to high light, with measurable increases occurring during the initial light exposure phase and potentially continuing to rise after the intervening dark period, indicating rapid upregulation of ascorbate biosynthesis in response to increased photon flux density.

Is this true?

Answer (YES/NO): NO